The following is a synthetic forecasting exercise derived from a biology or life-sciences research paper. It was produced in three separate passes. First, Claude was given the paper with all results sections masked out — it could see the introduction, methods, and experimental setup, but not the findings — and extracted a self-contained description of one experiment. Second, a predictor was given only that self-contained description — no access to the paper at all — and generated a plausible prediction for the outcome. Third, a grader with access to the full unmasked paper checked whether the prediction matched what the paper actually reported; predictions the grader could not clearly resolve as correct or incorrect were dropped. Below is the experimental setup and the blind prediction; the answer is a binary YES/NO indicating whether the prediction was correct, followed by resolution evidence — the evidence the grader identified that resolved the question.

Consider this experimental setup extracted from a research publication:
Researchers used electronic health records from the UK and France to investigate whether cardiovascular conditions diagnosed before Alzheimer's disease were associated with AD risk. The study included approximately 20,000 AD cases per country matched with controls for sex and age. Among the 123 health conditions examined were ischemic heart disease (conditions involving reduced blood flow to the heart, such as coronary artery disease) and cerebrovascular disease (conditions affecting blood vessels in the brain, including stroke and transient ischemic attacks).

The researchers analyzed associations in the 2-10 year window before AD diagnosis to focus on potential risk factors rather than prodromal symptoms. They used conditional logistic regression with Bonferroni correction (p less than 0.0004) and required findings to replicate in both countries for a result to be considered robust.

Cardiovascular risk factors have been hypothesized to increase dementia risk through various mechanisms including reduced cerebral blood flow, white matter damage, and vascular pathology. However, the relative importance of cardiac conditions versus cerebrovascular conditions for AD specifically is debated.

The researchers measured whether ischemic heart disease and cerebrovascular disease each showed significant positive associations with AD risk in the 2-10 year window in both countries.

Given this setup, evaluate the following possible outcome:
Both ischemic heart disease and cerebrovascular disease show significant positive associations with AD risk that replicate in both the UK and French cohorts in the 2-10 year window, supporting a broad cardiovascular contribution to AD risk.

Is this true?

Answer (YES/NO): NO